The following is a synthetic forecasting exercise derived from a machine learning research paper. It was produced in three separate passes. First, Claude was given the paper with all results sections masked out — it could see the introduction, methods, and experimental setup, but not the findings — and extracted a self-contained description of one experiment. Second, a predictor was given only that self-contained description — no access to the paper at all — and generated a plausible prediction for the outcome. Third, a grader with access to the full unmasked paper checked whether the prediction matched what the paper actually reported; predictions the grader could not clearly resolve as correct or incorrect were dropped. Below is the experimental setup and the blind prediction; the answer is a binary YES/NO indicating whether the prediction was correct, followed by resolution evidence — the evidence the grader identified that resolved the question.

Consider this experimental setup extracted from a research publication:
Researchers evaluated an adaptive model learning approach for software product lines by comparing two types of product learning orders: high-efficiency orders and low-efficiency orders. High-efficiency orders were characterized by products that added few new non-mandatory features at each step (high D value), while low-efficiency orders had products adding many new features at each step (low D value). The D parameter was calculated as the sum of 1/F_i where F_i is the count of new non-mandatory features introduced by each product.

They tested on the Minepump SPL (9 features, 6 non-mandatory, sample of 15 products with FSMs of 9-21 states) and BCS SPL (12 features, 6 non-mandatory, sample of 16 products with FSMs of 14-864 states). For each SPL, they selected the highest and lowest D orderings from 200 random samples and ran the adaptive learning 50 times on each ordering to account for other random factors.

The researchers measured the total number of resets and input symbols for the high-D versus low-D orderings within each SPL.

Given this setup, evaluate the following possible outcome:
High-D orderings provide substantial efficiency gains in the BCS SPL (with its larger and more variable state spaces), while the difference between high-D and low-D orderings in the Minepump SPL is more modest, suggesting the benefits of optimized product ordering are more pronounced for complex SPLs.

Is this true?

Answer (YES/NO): NO